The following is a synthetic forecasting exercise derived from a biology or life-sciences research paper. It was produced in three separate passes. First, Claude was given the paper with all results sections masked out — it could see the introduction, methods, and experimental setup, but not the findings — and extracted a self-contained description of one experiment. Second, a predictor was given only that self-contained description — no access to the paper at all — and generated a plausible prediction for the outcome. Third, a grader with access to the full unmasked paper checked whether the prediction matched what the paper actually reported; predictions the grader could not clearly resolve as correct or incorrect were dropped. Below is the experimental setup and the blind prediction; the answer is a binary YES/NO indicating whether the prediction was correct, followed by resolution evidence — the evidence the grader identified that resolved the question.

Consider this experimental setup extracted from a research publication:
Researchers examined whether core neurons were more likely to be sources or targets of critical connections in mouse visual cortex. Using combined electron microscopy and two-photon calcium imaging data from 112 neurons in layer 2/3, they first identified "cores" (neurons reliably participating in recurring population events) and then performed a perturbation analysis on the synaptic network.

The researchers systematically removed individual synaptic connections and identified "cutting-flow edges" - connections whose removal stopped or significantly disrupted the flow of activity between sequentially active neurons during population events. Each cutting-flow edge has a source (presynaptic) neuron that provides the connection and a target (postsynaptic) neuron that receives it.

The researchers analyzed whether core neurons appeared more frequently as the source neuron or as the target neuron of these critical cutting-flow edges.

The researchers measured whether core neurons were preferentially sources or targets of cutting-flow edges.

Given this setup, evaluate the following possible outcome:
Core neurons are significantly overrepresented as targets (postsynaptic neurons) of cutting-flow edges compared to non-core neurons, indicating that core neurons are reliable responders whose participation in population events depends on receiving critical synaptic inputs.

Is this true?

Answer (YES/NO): YES